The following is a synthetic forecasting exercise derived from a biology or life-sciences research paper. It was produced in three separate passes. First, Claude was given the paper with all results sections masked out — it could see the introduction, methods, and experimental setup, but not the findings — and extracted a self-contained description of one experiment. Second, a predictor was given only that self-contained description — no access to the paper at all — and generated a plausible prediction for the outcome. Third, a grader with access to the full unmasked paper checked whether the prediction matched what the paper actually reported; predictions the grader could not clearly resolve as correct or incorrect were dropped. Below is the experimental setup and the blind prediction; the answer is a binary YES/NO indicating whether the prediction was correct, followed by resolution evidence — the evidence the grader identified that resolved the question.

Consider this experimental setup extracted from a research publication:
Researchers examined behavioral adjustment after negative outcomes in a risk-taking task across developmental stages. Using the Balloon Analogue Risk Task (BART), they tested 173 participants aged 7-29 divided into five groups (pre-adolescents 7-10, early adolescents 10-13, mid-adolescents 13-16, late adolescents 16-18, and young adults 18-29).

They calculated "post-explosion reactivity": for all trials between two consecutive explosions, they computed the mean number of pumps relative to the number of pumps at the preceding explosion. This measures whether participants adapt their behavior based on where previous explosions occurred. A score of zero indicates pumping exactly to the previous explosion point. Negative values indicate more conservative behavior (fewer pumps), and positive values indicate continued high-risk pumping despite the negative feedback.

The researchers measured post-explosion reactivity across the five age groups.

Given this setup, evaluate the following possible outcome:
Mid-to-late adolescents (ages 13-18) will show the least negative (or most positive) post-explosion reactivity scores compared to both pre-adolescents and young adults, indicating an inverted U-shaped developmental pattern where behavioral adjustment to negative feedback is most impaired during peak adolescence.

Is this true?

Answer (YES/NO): NO